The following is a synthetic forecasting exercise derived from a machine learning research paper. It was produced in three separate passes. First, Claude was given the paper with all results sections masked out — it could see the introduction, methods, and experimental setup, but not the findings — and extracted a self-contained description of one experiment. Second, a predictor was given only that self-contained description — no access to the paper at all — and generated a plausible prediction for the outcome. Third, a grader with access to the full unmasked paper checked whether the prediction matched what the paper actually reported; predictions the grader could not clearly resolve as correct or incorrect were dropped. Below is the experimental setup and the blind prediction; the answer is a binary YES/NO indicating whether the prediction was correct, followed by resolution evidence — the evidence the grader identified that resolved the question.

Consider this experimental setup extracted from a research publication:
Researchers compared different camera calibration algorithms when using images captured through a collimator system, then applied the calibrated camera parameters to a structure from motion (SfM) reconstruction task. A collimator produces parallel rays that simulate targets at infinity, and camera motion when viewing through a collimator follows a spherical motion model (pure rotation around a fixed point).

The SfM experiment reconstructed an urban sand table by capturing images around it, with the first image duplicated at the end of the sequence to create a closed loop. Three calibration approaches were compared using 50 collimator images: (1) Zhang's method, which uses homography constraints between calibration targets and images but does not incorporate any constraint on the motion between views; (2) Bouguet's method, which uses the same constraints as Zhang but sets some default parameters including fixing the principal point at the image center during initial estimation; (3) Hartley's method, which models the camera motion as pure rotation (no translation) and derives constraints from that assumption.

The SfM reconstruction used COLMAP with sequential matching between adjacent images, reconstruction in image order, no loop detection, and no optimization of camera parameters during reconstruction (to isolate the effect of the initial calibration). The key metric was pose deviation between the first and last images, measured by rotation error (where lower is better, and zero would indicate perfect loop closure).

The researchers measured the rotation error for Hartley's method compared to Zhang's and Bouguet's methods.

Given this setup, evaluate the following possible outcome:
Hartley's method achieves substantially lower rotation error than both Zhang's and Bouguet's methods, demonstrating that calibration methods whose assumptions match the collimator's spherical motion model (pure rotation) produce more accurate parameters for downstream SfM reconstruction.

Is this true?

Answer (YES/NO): NO